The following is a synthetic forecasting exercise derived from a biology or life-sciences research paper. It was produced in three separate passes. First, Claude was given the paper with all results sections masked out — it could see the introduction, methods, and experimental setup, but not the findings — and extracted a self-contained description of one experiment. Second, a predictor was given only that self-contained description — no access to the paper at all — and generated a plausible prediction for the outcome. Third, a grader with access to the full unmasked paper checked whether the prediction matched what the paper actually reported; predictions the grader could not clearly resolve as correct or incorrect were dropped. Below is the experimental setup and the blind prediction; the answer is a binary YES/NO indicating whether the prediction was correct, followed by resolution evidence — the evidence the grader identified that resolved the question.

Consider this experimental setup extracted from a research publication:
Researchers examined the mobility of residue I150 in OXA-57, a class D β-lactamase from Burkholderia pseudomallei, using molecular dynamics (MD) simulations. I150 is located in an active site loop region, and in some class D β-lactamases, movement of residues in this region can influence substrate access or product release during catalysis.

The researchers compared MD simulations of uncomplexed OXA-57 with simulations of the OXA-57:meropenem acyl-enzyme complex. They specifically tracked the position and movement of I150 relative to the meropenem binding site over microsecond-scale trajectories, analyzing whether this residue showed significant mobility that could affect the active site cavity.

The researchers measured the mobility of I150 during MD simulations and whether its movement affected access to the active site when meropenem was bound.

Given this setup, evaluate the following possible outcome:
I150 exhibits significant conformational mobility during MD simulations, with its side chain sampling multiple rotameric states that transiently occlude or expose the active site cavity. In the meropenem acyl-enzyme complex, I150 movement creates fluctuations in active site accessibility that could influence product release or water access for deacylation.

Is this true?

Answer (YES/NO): NO